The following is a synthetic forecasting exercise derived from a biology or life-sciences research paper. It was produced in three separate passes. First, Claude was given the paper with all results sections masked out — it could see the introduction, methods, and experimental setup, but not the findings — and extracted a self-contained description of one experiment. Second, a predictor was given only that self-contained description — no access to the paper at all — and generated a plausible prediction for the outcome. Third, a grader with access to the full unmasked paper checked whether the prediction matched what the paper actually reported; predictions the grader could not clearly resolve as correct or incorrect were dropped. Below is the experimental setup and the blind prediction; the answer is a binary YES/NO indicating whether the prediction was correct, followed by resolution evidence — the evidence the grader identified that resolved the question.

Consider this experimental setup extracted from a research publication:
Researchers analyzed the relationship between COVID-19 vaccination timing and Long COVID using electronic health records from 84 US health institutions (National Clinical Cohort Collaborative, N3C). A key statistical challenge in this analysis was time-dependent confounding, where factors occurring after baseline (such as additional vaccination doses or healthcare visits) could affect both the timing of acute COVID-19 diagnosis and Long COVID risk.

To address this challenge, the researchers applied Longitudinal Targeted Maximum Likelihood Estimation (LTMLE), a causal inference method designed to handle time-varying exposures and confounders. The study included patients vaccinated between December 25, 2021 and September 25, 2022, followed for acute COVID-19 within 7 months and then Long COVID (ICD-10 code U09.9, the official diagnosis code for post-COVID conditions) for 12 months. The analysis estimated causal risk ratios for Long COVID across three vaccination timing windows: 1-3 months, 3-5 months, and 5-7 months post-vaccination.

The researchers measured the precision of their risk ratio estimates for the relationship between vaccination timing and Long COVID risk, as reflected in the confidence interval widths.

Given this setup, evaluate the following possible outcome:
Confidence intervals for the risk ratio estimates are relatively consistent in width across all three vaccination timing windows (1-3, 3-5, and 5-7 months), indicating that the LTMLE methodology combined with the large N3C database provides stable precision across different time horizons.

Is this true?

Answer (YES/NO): YES